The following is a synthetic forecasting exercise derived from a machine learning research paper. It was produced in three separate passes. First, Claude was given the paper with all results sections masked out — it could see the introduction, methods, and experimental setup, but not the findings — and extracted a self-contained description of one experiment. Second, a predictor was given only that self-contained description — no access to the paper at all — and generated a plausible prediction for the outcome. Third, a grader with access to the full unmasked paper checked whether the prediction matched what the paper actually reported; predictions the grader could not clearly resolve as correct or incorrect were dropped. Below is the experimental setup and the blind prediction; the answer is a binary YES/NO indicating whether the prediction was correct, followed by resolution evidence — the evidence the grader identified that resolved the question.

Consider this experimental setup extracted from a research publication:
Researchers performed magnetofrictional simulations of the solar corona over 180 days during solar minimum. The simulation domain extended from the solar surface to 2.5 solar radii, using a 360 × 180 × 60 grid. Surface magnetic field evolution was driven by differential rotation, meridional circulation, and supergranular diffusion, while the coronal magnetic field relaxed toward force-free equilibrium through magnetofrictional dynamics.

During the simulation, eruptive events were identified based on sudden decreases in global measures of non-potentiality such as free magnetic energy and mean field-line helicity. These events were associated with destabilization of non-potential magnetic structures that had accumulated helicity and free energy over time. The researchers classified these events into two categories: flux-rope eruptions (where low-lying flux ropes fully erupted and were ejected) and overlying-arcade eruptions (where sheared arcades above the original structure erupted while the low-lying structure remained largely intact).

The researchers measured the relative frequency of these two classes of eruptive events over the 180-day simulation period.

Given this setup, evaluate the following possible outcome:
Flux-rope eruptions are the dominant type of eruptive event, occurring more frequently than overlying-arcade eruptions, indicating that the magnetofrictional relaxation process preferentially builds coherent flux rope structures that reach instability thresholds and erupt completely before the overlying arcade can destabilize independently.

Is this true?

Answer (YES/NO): NO